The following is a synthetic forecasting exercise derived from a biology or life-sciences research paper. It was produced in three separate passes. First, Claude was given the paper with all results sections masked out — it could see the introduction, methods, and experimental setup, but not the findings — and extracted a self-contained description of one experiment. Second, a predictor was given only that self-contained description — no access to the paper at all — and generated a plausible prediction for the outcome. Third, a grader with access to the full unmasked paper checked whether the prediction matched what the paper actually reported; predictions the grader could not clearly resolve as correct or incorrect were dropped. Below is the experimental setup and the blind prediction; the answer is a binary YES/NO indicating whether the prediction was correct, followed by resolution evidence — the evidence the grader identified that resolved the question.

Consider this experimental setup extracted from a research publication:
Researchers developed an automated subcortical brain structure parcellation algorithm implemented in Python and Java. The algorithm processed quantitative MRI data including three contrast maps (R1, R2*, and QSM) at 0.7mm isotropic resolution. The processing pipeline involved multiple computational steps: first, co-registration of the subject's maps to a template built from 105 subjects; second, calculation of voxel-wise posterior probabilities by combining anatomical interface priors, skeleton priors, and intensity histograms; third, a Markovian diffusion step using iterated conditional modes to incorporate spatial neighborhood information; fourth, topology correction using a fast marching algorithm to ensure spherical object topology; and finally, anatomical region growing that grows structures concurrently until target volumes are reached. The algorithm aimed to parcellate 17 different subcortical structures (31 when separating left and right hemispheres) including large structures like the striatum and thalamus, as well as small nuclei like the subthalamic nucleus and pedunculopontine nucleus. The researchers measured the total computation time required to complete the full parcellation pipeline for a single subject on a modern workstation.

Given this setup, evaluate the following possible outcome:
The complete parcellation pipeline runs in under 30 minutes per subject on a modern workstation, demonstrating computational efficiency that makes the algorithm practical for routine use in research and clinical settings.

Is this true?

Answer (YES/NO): YES